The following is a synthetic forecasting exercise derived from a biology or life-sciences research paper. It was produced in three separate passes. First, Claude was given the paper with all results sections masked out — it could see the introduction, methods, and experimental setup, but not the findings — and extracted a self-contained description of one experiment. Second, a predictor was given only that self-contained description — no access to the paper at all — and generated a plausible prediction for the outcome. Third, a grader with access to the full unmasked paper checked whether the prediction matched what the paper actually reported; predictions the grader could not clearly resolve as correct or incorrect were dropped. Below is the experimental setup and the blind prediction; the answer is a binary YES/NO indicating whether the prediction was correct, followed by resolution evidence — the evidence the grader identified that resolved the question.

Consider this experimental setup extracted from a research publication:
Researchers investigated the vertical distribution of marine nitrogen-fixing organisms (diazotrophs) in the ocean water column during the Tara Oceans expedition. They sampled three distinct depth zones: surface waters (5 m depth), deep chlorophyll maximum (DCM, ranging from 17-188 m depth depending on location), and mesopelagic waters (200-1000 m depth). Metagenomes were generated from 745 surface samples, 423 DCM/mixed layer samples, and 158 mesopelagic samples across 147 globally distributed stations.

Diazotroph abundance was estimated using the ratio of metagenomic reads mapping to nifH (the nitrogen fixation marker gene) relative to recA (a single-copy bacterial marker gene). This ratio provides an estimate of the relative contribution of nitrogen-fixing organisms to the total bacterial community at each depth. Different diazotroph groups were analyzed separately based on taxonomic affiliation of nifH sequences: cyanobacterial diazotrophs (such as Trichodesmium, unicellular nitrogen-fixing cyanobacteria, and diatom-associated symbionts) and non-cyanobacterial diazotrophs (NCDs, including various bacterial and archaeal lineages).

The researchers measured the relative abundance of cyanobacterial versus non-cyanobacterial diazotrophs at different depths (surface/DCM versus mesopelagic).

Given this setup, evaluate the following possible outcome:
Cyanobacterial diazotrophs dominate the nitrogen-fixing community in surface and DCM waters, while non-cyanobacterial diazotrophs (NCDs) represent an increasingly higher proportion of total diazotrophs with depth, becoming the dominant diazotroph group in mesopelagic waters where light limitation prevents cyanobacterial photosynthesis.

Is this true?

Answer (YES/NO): NO